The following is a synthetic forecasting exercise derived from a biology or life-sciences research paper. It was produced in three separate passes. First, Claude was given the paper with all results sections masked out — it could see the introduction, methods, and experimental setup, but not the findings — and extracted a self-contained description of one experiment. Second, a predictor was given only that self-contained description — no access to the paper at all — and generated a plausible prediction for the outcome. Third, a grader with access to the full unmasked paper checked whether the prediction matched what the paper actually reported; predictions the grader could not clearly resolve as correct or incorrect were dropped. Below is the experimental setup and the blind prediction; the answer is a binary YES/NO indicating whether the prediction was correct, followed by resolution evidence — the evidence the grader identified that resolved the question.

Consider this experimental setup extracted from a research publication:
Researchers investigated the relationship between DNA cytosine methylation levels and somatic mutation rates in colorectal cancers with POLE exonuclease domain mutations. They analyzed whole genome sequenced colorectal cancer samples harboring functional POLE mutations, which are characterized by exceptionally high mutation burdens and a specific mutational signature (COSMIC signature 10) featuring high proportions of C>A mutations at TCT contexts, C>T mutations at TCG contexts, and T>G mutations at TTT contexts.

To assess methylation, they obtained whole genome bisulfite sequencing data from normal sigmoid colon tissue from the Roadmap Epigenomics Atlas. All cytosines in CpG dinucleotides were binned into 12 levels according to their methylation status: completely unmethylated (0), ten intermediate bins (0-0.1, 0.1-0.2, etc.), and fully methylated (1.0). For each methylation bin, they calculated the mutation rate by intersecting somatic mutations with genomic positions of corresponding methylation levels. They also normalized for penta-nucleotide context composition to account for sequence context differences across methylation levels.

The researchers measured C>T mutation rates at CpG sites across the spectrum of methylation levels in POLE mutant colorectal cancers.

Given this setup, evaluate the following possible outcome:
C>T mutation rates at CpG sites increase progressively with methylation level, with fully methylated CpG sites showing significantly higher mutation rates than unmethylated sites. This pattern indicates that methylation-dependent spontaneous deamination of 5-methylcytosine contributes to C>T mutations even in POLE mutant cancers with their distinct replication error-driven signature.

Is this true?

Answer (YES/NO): YES